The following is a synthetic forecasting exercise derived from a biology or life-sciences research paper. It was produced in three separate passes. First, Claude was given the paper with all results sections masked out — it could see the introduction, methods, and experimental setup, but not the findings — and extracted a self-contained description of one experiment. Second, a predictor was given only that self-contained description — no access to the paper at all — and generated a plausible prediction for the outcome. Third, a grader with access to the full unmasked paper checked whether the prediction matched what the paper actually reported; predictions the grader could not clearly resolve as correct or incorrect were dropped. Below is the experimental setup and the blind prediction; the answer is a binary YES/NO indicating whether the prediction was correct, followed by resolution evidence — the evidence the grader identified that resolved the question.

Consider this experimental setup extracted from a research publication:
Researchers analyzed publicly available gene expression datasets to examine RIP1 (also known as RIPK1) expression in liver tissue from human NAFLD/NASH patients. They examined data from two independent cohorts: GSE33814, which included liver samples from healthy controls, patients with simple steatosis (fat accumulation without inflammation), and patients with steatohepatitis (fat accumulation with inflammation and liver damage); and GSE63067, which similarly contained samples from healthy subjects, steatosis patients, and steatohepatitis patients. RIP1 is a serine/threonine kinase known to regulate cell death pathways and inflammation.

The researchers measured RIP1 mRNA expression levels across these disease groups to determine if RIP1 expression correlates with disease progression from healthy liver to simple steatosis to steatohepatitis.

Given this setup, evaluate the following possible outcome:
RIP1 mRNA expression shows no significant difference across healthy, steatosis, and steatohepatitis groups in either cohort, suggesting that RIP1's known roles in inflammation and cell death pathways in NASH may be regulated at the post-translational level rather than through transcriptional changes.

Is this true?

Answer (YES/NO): NO